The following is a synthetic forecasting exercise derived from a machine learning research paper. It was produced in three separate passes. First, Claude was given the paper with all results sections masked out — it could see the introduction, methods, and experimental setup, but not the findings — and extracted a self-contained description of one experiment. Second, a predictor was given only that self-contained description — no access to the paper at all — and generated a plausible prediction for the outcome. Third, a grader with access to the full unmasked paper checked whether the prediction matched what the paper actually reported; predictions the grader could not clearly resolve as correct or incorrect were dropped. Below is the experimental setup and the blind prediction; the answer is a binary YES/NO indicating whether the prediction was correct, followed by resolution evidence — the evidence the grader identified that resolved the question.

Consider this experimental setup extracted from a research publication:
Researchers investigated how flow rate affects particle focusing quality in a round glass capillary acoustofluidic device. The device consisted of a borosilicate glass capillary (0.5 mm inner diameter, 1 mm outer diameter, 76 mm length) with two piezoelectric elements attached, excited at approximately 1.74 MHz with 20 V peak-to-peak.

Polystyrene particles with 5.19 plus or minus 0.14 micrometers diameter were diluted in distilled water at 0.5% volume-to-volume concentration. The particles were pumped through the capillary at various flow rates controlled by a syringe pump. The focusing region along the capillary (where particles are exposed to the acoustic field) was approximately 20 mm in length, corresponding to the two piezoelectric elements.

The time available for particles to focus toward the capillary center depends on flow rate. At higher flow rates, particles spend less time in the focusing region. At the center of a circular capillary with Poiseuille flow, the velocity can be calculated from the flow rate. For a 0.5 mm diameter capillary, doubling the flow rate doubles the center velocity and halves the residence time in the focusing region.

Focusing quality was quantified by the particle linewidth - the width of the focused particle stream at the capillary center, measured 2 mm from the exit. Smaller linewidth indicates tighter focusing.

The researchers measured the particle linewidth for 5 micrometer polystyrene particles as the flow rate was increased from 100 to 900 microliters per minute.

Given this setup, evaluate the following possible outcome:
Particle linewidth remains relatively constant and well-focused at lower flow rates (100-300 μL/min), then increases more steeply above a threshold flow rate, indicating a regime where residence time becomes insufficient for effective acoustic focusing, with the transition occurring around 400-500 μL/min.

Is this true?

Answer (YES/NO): NO